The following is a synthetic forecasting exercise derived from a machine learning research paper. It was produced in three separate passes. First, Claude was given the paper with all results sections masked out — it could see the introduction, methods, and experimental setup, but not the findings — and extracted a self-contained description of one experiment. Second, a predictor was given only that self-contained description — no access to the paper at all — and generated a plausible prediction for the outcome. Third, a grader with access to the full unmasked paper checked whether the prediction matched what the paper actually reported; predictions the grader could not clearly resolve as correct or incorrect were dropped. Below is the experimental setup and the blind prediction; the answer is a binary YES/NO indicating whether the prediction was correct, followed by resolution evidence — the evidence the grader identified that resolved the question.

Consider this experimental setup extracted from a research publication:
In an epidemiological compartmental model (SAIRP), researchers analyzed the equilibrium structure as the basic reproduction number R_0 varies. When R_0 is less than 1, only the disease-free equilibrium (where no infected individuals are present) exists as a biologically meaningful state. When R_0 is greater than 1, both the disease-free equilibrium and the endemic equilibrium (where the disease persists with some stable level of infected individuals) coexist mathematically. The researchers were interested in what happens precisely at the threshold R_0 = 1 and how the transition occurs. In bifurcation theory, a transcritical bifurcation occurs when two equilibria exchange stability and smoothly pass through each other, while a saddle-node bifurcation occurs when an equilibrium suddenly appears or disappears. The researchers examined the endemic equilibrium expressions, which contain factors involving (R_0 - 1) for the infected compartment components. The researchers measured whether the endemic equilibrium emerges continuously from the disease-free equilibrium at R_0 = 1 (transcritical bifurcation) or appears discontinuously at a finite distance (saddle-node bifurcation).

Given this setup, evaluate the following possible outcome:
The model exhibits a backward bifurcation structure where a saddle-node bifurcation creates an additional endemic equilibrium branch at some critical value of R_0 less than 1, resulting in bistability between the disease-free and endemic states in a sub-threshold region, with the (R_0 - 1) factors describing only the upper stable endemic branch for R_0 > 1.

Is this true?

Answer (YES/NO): NO